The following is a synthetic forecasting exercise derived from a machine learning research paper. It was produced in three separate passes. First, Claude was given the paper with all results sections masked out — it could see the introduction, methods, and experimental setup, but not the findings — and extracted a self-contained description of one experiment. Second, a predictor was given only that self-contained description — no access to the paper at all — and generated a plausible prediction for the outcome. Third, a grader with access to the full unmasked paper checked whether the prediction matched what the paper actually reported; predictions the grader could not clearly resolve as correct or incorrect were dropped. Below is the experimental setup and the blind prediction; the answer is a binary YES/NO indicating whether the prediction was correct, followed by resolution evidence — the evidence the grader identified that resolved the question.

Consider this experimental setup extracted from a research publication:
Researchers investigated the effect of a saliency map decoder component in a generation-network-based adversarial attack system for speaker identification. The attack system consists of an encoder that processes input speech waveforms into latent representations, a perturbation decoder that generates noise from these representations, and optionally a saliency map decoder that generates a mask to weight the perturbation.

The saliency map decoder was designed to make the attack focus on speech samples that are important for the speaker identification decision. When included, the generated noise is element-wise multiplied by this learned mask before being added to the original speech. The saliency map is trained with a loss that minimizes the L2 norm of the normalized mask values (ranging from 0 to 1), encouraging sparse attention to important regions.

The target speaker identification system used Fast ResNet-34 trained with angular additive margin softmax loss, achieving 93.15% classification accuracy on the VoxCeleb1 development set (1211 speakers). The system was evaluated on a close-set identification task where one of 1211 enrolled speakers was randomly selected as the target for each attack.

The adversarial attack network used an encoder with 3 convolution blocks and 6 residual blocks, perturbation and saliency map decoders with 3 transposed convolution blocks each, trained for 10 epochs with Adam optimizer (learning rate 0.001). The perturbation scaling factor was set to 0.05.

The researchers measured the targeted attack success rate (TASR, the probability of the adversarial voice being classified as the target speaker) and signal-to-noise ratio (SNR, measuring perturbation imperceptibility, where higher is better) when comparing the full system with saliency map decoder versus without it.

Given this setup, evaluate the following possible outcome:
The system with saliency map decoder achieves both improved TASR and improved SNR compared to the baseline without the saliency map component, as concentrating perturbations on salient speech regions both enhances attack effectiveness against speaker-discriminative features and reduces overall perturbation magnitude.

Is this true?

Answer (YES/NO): YES